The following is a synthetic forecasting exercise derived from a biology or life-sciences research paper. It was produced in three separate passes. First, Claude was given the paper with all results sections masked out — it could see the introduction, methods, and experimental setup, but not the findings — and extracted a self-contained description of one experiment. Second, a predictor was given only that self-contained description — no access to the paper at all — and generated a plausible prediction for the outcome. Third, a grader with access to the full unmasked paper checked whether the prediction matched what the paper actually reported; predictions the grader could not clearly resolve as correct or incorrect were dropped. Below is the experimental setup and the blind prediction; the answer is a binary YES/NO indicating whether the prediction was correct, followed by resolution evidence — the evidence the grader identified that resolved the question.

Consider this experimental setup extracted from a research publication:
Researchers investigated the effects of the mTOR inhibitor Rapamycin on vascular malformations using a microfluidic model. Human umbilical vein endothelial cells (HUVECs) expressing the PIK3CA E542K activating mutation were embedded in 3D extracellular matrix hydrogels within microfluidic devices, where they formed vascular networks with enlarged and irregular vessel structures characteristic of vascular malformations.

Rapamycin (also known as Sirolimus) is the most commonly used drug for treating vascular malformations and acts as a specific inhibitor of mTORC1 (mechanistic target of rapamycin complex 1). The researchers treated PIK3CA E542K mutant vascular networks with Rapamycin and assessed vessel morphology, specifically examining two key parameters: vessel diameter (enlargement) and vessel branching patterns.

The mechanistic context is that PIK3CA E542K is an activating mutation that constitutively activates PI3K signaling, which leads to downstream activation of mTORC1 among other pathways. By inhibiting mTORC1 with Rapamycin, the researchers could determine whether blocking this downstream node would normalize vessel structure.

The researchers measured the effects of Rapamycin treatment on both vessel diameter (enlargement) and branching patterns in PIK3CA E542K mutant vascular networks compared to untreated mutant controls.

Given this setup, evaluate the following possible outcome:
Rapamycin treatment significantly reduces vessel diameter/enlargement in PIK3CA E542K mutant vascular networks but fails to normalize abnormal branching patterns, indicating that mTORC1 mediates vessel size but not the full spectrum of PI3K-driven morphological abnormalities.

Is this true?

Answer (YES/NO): YES